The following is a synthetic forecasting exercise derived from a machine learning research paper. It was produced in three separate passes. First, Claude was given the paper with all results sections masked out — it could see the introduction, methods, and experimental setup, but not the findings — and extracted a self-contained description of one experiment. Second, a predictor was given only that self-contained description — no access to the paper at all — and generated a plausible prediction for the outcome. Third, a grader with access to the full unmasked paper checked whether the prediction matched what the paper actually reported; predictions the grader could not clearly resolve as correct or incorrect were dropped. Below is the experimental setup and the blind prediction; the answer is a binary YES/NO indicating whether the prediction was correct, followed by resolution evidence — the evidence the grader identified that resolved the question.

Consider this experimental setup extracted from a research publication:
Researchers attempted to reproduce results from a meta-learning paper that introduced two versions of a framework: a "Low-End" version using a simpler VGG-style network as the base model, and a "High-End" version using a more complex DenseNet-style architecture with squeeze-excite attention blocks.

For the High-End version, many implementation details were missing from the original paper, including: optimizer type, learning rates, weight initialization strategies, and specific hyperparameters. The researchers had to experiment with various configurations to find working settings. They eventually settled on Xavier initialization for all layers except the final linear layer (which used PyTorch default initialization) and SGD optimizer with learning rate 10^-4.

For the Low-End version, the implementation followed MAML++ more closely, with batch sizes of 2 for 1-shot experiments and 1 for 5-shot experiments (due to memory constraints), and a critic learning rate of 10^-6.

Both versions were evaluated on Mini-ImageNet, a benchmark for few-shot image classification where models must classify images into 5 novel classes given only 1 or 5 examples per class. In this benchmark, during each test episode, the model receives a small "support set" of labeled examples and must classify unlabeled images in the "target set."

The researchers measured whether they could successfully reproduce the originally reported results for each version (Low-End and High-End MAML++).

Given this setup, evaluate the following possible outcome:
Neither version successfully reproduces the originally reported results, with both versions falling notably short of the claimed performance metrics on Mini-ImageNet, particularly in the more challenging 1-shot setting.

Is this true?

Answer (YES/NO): NO